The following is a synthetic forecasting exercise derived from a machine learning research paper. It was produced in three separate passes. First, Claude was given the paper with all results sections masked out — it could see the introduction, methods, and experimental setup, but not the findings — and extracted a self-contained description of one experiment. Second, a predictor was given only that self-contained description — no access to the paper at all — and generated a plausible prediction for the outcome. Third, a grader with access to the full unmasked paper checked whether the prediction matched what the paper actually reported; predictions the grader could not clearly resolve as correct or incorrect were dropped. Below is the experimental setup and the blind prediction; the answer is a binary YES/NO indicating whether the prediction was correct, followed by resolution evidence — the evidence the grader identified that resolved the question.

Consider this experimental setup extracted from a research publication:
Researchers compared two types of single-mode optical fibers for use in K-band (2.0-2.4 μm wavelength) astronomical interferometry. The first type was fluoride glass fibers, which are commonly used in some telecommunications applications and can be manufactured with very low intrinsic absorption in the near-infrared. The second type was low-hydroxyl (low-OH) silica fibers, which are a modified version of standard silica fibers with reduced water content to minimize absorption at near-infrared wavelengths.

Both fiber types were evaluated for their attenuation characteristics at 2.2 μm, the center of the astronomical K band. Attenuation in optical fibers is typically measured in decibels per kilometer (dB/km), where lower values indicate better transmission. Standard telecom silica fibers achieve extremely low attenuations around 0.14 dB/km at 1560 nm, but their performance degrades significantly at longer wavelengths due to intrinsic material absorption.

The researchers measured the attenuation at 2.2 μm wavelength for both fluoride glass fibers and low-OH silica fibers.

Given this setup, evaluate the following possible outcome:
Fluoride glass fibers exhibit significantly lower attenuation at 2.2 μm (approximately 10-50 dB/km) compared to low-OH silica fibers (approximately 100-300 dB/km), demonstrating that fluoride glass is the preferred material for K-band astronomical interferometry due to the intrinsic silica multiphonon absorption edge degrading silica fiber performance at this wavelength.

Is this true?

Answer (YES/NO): NO